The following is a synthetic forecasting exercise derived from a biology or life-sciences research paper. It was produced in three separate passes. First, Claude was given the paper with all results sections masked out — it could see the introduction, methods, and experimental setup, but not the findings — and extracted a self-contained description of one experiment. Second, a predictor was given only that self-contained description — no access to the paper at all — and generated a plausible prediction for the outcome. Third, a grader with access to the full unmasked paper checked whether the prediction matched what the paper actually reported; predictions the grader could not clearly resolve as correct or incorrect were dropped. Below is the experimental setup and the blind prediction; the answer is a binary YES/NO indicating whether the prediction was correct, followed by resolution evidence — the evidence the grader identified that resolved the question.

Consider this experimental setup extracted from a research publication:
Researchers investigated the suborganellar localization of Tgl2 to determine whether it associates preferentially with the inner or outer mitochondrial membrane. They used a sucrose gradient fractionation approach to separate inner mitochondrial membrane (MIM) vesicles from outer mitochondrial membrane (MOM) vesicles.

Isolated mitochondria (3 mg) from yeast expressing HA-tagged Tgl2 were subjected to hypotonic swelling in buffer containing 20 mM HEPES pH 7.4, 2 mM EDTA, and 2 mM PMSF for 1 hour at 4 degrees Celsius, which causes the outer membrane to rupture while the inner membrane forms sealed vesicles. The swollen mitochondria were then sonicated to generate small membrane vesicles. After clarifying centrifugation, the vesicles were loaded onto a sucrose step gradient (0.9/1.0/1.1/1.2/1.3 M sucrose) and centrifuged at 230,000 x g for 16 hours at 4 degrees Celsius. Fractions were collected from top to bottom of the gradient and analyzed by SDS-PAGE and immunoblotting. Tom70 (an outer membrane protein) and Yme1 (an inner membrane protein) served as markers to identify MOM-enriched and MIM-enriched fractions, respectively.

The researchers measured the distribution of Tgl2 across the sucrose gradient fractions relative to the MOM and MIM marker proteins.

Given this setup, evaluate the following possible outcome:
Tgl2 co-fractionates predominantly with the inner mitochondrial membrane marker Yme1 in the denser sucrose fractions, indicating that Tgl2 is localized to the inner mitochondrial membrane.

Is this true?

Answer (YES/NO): NO